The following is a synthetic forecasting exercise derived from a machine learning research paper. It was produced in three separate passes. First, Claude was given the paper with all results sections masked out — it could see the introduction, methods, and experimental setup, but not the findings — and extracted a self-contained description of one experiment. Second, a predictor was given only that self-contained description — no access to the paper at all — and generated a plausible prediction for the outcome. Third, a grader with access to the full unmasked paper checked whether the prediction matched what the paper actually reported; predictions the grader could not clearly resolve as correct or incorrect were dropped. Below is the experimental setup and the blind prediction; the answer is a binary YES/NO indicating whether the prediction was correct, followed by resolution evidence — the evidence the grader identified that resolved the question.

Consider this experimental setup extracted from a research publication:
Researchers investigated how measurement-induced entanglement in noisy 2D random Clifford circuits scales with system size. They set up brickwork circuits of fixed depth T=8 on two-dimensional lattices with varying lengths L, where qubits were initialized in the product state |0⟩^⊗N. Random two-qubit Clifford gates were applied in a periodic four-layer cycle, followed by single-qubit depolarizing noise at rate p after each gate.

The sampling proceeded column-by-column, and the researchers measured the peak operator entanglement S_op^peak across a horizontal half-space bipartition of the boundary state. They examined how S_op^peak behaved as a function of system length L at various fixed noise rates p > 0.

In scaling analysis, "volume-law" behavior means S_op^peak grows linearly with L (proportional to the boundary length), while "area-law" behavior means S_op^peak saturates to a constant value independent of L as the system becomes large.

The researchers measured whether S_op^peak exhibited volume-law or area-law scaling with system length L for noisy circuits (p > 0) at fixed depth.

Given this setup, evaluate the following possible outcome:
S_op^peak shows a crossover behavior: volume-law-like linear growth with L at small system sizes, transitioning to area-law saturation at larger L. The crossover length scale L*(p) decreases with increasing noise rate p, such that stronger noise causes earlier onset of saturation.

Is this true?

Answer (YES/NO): NO